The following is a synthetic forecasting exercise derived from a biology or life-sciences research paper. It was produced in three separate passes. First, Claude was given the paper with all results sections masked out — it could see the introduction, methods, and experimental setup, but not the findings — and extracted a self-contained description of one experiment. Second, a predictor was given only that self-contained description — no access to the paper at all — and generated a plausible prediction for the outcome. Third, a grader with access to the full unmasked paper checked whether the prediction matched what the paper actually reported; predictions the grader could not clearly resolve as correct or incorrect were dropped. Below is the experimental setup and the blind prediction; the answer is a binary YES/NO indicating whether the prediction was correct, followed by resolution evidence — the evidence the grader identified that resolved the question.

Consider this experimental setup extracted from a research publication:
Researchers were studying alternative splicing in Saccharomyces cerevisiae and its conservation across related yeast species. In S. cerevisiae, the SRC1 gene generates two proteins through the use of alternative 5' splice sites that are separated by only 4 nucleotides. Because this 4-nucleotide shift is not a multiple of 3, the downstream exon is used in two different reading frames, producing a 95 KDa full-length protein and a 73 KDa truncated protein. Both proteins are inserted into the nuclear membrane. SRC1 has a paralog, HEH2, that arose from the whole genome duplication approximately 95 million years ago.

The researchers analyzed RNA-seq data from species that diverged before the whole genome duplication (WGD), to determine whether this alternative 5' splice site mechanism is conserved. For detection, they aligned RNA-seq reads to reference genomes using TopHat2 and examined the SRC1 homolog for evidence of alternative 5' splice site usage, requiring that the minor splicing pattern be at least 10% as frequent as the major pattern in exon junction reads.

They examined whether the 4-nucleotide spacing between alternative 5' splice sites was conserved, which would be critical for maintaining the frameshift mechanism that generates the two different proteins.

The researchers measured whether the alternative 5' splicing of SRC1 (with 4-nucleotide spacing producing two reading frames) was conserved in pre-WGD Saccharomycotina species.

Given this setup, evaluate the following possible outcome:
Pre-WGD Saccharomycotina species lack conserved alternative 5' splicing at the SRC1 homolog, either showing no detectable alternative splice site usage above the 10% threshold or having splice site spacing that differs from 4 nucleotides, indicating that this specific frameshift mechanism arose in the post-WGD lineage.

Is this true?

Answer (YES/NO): NO